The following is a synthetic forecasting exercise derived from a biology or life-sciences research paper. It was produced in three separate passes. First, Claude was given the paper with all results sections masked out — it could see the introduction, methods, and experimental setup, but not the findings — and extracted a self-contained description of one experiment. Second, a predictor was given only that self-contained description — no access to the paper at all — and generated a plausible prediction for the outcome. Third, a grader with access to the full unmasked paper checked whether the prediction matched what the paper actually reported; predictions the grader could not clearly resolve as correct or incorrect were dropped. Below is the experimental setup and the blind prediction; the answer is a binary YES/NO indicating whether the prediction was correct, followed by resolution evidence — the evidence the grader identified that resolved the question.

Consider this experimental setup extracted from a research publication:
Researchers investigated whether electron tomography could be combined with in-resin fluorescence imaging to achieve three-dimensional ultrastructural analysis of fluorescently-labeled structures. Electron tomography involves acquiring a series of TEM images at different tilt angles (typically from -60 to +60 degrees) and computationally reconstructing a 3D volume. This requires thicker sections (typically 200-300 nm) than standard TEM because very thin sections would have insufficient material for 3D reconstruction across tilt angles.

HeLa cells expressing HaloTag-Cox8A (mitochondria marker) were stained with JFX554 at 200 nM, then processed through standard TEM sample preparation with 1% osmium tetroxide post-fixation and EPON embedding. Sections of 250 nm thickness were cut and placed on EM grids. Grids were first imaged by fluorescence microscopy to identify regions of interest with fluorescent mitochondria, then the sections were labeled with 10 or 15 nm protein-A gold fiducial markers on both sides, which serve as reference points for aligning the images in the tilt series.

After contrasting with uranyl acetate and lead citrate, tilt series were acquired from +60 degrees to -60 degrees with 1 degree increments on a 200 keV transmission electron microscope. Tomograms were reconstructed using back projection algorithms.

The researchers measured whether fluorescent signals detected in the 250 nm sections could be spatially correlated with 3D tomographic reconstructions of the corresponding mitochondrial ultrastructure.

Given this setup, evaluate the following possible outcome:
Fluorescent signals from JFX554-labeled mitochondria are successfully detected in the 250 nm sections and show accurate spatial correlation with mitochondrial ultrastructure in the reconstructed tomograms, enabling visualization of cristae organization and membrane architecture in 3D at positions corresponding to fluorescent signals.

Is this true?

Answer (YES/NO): YES